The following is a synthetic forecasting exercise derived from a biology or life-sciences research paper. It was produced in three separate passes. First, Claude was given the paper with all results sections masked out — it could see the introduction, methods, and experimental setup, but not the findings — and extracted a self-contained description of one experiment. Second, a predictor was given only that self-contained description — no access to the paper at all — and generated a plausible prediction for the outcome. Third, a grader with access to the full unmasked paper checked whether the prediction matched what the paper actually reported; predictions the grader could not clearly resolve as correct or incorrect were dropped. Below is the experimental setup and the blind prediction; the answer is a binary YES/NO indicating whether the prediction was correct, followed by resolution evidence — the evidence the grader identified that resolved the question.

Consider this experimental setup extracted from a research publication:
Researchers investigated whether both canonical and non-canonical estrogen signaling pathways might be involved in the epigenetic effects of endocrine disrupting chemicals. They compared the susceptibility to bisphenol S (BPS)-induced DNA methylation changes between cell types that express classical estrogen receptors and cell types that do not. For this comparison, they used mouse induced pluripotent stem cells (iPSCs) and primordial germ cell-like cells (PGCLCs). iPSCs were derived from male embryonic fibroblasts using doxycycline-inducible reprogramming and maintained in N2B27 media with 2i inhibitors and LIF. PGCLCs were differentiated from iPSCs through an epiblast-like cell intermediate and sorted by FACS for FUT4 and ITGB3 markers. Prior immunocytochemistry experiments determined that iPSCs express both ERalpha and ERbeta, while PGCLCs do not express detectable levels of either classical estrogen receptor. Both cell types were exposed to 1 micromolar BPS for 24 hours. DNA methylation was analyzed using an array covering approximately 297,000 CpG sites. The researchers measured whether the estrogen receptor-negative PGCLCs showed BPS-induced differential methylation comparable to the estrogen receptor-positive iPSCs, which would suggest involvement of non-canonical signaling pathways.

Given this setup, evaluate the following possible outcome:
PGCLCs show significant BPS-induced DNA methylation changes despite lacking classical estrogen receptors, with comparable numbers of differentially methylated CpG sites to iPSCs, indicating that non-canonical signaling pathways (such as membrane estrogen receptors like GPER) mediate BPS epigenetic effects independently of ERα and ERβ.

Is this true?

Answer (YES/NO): NO